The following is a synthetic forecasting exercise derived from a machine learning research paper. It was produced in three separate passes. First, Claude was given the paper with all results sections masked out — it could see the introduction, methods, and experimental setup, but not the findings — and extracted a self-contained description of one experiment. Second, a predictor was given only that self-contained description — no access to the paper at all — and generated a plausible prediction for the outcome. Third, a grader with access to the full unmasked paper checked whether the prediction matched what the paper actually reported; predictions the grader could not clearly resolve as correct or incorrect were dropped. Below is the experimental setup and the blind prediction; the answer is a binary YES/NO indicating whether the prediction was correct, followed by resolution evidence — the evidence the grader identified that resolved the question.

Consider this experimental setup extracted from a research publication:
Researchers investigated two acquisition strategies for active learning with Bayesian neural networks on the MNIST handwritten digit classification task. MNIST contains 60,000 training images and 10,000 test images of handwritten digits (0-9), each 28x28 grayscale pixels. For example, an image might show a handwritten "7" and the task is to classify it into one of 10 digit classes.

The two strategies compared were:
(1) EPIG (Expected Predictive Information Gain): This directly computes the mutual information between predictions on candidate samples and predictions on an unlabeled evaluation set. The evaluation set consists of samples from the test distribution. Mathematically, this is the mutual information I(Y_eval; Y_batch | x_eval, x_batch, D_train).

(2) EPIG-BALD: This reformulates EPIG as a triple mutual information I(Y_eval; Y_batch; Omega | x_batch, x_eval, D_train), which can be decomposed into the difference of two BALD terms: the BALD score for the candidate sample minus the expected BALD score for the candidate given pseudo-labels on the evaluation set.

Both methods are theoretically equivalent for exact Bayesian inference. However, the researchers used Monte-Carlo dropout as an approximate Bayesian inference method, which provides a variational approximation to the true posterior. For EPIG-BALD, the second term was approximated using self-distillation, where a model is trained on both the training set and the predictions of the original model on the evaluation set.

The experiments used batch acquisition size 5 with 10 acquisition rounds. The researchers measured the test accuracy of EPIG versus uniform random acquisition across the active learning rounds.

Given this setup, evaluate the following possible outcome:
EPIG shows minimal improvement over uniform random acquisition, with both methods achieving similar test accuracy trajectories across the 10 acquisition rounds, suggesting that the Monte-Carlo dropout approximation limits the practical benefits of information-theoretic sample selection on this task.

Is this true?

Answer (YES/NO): NO